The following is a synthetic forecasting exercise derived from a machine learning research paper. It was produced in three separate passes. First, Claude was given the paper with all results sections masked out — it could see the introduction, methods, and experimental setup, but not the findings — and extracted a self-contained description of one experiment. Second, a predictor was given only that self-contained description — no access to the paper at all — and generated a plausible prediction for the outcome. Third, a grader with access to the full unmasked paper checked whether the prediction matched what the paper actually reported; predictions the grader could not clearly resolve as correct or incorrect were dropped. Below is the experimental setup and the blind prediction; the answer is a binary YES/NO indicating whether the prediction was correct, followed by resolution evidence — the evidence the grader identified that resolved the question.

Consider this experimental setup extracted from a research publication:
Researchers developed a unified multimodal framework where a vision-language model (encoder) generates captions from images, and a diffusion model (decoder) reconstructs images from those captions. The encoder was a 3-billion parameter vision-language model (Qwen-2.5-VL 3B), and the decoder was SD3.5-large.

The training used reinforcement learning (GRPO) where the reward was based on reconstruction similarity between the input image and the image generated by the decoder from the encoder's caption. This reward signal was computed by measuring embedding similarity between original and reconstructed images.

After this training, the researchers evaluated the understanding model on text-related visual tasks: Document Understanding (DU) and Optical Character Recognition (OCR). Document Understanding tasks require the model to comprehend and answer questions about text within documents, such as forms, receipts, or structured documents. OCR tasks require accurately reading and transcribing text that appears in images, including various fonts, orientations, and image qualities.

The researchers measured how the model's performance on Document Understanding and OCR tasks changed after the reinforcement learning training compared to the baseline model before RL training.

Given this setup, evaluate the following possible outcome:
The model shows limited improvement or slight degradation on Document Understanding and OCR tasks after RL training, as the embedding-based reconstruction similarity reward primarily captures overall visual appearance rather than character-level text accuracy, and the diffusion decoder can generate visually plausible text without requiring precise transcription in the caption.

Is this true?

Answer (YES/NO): NO